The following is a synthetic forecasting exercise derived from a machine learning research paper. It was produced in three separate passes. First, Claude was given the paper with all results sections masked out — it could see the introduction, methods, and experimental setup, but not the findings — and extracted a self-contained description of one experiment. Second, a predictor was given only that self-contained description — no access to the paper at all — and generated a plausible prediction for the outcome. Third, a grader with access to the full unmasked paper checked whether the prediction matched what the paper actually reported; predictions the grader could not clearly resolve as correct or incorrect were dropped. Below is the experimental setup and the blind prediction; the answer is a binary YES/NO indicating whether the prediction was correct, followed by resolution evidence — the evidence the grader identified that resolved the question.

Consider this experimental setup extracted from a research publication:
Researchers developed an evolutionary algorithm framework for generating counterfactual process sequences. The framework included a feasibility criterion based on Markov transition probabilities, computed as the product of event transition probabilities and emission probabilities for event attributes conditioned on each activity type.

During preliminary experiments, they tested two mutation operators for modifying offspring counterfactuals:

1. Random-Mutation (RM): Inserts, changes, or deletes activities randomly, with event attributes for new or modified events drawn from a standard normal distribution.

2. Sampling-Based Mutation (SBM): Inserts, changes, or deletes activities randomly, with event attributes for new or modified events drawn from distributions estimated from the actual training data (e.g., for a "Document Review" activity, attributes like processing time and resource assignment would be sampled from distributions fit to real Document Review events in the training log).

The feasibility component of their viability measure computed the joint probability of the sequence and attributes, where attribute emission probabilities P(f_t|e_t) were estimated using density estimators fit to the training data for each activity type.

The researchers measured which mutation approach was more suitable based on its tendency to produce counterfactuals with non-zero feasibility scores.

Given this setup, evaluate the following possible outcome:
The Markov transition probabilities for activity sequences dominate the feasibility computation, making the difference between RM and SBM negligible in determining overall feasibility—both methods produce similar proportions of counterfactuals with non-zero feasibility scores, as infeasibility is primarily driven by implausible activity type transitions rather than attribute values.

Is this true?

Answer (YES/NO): NO